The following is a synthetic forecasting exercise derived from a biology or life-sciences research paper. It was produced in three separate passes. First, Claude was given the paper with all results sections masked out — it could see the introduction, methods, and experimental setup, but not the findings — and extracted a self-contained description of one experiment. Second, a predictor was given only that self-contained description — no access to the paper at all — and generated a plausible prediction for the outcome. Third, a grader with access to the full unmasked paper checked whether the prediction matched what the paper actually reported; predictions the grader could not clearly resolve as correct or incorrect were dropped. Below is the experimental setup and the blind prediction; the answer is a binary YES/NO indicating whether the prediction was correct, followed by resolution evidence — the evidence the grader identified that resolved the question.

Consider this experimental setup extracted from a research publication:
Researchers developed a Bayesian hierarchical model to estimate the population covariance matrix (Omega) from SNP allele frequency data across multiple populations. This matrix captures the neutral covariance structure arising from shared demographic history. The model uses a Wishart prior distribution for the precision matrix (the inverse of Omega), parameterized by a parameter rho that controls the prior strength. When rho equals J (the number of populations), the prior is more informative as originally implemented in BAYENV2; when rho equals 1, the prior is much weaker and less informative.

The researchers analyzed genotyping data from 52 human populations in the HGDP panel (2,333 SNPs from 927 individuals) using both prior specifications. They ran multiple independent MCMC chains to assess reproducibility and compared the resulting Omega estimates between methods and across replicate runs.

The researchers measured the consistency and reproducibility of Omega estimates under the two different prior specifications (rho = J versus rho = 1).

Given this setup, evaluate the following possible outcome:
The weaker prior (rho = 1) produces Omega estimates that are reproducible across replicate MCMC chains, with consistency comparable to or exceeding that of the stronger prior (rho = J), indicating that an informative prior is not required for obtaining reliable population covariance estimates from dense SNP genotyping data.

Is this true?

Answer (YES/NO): YES